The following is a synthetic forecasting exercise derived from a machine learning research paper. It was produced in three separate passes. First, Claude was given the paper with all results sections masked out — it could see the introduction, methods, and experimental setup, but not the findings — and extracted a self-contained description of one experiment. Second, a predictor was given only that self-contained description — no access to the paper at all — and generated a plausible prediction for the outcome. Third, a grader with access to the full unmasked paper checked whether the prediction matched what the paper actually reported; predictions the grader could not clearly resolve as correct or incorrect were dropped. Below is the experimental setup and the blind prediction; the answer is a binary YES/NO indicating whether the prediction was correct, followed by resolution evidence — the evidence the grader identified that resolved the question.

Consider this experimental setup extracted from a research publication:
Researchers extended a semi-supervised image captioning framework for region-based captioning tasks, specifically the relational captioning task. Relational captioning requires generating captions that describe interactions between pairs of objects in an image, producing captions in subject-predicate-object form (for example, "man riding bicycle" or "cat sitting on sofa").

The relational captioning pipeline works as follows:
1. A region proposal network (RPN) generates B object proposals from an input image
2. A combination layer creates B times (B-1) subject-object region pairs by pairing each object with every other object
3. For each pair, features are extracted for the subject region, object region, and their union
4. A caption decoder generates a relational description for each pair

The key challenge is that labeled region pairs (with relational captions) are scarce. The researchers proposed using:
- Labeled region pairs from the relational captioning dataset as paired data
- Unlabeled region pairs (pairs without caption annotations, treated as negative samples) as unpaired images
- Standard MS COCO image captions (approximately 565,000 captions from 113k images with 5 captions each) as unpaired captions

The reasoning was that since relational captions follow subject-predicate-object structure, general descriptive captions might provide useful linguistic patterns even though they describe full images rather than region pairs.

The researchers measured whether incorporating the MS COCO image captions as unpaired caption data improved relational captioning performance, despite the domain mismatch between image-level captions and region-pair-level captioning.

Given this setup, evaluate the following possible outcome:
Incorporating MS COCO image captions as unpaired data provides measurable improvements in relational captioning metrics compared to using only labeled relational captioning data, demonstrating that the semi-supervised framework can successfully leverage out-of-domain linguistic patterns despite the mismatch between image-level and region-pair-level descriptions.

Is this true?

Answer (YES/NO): YES